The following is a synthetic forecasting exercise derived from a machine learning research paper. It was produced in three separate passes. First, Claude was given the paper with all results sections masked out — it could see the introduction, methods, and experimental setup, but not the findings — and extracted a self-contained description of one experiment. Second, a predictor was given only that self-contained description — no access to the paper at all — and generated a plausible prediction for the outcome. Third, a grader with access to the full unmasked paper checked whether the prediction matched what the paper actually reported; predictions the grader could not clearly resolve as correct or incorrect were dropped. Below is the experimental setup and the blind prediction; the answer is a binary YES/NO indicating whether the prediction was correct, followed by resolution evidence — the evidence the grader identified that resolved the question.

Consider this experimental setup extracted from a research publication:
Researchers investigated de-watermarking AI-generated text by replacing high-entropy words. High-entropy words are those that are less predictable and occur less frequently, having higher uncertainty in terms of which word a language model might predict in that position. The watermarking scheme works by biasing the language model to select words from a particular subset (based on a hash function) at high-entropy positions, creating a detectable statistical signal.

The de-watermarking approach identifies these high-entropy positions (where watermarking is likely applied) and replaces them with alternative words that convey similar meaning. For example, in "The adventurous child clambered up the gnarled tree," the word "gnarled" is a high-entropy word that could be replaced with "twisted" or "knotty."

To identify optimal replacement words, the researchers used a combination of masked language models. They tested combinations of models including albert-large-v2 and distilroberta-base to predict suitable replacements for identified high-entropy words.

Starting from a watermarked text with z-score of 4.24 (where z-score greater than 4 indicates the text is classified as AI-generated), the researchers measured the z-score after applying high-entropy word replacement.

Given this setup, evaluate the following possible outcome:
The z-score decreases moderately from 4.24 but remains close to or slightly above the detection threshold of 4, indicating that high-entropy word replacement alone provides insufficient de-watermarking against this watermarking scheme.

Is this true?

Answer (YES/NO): NO